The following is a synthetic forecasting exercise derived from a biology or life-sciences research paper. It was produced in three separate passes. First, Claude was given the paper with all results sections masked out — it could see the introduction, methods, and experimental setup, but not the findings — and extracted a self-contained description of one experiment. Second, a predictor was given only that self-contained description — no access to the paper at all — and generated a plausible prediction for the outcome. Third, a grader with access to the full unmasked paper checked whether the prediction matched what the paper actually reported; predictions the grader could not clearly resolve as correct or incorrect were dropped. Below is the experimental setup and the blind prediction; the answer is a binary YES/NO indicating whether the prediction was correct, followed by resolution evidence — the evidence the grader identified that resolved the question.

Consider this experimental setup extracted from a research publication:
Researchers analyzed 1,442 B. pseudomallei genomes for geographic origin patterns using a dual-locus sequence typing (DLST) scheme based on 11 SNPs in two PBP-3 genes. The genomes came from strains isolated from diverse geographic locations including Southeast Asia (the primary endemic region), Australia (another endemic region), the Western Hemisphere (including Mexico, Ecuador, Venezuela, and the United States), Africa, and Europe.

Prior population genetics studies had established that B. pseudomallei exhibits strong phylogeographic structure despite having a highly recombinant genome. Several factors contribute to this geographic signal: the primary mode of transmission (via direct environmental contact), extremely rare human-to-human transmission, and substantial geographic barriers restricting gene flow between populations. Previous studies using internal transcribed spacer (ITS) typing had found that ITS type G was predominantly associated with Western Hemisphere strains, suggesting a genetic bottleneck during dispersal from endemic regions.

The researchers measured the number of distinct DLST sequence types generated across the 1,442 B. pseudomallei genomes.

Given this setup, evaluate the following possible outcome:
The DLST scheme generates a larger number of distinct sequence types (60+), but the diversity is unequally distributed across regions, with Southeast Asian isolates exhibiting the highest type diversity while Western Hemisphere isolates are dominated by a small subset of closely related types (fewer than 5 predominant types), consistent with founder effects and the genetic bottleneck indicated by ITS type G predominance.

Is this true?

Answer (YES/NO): NO